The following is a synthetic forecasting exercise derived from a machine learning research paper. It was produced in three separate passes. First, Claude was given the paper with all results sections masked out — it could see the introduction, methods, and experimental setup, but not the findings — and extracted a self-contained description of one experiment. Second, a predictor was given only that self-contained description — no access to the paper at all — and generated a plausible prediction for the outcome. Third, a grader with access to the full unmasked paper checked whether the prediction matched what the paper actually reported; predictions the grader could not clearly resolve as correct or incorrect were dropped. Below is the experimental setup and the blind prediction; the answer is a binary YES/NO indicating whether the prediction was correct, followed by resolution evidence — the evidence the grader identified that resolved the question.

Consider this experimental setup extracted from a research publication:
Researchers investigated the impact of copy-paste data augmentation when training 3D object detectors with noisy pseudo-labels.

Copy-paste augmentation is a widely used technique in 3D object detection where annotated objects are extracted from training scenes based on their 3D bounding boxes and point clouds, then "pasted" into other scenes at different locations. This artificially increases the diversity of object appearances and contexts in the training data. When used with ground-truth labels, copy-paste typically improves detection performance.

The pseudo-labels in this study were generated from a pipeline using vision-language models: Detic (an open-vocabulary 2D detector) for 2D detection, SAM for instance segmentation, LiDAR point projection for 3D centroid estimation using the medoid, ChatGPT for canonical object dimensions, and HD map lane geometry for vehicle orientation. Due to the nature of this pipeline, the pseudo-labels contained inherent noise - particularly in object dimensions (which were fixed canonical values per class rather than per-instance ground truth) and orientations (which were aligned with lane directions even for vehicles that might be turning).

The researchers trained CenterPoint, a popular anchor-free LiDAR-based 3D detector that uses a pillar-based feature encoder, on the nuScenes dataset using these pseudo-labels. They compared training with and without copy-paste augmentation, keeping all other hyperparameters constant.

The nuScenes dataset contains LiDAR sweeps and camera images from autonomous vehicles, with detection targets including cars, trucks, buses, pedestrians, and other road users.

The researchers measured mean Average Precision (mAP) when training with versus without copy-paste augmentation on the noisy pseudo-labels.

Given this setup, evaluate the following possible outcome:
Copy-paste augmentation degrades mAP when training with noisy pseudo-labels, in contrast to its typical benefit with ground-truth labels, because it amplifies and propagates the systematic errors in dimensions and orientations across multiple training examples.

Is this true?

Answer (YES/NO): YES